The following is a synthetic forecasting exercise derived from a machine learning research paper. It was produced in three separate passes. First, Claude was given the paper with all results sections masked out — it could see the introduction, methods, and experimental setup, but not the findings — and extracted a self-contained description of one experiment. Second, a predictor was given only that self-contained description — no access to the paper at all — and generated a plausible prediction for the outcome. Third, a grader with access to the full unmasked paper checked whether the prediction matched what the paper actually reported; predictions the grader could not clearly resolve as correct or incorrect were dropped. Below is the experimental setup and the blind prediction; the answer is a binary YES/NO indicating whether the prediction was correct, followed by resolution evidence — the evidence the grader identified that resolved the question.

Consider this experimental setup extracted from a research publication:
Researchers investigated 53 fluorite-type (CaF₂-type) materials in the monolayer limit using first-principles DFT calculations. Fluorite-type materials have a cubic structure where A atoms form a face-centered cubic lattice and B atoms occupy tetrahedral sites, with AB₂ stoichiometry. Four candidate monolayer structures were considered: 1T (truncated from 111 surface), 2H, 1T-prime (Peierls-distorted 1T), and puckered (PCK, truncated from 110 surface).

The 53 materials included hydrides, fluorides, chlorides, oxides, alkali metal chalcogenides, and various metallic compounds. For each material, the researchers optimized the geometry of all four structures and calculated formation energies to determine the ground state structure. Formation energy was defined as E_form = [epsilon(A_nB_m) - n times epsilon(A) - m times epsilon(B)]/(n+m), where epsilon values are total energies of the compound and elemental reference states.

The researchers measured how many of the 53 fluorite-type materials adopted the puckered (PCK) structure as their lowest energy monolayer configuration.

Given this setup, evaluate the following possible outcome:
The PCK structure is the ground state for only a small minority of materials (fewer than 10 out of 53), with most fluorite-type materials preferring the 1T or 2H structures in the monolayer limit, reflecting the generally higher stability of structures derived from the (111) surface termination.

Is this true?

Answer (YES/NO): YES